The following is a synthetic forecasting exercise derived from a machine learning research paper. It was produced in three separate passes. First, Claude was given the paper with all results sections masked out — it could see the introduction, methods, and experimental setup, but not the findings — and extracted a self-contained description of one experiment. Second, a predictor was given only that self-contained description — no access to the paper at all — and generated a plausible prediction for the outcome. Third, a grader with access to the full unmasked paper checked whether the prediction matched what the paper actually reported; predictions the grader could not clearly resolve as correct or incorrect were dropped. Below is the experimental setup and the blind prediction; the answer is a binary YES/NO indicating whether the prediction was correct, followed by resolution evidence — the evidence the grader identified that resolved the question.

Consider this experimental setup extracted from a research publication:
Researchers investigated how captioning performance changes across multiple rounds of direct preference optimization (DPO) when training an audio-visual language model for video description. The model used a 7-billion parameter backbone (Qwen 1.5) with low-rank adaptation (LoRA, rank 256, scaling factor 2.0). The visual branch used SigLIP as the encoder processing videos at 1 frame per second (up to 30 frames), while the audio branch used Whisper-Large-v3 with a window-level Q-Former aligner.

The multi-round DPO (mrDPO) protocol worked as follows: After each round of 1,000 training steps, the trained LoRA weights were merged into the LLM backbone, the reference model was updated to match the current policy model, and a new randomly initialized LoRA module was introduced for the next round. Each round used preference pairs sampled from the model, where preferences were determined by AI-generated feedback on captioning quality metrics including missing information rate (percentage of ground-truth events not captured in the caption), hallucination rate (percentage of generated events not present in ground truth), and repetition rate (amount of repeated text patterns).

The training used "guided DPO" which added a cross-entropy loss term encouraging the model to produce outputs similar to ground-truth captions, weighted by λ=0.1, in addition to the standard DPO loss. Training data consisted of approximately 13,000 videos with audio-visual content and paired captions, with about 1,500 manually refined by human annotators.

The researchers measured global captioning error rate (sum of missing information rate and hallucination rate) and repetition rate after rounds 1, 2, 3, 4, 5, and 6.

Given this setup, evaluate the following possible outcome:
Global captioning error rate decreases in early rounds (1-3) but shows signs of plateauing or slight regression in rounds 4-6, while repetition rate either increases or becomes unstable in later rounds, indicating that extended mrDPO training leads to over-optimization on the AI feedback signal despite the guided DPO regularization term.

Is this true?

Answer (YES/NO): YES